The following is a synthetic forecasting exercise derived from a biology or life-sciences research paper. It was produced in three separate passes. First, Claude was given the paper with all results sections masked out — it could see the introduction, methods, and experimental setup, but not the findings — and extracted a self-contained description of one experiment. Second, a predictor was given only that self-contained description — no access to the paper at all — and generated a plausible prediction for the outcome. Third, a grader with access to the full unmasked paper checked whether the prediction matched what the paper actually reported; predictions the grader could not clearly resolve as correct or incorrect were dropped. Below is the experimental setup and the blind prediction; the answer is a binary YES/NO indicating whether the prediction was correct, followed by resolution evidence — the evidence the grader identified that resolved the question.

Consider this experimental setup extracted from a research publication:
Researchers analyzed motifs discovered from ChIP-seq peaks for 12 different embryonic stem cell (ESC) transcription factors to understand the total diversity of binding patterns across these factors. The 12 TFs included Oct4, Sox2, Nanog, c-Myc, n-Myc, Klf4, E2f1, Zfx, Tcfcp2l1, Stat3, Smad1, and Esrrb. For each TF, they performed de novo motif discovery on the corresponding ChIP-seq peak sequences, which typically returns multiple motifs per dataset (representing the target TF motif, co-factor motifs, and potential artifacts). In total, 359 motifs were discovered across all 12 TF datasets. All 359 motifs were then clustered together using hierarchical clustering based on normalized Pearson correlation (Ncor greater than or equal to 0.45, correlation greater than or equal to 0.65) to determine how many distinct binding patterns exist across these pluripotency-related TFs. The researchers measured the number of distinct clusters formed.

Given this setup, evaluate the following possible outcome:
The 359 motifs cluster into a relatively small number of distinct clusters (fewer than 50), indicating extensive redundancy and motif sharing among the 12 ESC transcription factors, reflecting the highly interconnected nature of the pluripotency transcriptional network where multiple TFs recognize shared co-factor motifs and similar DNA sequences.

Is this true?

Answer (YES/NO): YES